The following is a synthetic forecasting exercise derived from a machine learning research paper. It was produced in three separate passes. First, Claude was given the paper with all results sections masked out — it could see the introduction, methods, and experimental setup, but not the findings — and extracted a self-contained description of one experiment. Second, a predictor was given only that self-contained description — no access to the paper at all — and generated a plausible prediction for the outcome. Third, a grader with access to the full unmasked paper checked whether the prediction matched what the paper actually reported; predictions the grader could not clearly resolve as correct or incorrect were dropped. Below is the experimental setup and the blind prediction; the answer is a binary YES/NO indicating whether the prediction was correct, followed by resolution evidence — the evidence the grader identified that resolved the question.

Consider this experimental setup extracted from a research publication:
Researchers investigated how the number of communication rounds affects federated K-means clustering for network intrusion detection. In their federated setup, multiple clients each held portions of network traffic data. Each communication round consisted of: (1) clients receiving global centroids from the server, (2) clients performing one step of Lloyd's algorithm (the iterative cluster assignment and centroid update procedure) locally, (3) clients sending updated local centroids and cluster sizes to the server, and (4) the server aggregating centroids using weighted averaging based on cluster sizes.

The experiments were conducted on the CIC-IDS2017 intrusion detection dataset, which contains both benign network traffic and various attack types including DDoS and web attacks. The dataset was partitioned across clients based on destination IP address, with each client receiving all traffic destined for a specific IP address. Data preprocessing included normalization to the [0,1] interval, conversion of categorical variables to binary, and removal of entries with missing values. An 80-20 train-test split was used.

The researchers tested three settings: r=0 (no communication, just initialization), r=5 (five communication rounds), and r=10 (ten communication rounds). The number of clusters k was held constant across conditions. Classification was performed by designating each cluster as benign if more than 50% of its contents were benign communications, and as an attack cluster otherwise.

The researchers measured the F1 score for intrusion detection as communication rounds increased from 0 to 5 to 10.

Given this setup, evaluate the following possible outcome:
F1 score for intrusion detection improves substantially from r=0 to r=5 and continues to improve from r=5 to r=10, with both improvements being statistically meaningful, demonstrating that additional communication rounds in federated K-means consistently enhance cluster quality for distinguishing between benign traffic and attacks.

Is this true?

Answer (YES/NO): NO